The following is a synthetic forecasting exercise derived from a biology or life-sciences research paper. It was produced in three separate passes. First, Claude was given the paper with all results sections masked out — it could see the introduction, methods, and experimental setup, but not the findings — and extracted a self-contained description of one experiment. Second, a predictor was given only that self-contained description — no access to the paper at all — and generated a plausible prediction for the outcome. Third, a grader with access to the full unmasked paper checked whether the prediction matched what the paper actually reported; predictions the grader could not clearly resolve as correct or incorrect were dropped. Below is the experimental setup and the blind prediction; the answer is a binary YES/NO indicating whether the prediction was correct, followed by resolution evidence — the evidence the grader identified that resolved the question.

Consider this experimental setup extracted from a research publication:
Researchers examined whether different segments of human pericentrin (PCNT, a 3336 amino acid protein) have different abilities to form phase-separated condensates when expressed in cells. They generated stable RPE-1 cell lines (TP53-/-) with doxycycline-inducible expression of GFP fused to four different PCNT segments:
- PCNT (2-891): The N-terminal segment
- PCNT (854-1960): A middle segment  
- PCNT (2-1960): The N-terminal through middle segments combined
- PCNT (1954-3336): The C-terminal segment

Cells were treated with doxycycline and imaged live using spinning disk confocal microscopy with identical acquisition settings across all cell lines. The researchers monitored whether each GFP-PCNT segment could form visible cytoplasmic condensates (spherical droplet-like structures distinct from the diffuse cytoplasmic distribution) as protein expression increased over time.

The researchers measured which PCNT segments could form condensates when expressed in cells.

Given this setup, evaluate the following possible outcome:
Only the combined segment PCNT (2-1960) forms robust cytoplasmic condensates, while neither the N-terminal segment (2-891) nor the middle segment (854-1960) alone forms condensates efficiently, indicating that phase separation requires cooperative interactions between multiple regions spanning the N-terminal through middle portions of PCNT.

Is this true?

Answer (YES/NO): NO